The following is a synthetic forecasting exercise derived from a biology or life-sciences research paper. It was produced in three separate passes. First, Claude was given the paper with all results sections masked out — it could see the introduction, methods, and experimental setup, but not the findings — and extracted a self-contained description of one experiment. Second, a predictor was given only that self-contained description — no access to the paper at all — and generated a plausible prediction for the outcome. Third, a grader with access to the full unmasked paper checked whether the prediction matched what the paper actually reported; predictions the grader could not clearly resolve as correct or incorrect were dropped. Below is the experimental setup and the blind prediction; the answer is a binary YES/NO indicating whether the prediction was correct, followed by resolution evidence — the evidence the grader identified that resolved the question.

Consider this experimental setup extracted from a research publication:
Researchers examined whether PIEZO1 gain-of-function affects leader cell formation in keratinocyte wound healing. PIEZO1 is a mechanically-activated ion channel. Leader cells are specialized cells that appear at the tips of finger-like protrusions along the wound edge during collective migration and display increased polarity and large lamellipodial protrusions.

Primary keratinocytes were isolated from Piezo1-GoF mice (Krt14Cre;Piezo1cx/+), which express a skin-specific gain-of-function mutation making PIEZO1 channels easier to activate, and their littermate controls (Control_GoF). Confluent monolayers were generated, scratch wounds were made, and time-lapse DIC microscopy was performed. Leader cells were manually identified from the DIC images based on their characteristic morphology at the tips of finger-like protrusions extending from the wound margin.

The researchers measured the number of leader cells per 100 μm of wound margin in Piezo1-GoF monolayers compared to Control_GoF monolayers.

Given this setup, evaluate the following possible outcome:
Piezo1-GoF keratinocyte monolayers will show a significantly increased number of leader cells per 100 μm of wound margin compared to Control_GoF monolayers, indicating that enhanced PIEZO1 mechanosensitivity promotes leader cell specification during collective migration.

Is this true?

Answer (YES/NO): NO